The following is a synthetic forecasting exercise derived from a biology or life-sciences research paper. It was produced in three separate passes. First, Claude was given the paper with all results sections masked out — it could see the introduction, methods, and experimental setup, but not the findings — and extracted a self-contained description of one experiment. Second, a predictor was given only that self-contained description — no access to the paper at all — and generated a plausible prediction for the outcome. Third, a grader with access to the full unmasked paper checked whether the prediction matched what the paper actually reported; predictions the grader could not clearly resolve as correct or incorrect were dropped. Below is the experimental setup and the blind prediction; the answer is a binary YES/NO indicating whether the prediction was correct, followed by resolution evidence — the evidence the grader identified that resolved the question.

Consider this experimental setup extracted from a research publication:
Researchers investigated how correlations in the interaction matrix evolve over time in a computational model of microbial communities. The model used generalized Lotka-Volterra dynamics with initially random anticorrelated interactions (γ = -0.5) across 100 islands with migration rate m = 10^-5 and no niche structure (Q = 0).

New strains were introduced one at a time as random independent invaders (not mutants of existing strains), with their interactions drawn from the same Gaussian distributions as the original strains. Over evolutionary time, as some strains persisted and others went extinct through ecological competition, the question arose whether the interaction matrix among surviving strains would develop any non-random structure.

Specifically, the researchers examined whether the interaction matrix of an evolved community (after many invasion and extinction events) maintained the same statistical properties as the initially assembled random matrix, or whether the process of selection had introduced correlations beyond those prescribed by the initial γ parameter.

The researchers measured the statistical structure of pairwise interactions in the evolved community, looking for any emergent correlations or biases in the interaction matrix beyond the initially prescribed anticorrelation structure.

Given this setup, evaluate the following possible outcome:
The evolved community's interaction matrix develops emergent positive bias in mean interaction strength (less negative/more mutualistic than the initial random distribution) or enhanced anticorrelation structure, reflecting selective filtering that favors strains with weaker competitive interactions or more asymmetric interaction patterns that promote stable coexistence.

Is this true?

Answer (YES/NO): YES